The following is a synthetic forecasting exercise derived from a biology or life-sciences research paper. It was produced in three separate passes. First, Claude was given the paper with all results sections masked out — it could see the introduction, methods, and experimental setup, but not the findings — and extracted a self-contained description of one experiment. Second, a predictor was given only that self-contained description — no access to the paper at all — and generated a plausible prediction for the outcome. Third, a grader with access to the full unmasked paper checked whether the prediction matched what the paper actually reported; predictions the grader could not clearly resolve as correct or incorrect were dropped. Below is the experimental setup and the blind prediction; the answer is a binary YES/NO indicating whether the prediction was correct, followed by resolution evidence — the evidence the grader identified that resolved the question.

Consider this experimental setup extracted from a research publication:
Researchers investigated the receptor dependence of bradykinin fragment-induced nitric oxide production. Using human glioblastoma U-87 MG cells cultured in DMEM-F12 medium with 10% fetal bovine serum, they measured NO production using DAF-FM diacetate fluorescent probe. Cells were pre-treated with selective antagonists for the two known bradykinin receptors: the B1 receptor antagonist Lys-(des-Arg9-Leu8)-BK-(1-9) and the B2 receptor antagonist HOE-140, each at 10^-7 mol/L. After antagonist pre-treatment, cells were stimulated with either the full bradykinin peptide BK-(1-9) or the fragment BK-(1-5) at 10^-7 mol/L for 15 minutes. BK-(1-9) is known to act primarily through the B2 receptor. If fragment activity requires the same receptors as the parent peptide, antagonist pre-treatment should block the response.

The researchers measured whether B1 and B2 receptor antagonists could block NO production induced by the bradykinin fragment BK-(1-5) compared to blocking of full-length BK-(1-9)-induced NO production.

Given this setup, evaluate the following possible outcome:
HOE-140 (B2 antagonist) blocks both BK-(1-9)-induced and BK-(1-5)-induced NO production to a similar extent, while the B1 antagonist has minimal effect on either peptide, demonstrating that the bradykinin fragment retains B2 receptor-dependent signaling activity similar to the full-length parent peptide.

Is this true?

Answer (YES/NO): NO